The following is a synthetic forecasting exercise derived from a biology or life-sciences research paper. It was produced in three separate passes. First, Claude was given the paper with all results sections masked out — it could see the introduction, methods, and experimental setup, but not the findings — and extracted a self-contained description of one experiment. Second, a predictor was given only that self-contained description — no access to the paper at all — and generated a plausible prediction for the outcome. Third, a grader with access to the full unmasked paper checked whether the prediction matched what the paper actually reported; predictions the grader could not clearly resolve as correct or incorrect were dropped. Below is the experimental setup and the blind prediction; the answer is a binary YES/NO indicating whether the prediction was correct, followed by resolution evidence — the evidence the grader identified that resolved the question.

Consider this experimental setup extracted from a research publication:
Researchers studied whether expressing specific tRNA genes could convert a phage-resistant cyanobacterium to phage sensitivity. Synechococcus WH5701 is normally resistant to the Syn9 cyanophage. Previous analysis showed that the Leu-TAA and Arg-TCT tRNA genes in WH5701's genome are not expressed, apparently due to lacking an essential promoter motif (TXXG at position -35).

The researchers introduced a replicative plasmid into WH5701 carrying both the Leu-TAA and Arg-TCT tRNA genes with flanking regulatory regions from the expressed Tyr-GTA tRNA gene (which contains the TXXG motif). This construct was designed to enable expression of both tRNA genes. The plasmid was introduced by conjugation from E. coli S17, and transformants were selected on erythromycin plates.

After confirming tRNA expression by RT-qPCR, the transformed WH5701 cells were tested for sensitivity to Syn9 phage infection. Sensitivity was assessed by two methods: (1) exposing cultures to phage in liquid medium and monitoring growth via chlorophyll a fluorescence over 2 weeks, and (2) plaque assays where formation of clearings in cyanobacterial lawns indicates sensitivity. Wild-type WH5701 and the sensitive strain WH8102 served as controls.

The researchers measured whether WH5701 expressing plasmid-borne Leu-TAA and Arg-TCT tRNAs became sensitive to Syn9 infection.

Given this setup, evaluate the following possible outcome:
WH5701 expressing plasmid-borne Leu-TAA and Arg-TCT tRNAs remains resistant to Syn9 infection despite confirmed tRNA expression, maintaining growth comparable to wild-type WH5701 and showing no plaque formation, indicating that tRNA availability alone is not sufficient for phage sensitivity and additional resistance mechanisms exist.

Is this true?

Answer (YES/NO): NO